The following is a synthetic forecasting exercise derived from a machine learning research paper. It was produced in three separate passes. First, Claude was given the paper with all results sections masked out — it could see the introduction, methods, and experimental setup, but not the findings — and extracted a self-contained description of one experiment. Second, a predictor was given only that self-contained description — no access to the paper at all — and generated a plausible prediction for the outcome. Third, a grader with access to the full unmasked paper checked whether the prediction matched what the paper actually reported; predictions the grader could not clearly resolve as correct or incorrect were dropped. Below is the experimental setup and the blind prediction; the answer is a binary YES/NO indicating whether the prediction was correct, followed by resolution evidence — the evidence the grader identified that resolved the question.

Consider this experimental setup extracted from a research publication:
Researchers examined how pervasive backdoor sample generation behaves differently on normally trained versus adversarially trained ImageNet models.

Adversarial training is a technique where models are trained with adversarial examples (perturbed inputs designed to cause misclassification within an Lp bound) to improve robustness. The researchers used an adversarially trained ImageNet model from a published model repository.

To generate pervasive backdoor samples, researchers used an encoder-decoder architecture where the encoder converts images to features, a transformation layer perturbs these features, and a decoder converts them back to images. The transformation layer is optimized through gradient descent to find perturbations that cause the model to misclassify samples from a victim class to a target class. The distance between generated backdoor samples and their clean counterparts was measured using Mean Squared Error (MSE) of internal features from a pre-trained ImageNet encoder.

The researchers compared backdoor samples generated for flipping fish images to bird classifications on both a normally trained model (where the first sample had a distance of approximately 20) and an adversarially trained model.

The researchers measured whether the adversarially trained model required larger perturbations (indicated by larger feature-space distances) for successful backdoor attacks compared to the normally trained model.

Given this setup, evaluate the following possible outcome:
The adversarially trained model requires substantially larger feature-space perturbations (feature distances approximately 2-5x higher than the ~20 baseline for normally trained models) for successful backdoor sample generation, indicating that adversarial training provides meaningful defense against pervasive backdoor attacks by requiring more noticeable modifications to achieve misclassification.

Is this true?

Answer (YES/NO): NO